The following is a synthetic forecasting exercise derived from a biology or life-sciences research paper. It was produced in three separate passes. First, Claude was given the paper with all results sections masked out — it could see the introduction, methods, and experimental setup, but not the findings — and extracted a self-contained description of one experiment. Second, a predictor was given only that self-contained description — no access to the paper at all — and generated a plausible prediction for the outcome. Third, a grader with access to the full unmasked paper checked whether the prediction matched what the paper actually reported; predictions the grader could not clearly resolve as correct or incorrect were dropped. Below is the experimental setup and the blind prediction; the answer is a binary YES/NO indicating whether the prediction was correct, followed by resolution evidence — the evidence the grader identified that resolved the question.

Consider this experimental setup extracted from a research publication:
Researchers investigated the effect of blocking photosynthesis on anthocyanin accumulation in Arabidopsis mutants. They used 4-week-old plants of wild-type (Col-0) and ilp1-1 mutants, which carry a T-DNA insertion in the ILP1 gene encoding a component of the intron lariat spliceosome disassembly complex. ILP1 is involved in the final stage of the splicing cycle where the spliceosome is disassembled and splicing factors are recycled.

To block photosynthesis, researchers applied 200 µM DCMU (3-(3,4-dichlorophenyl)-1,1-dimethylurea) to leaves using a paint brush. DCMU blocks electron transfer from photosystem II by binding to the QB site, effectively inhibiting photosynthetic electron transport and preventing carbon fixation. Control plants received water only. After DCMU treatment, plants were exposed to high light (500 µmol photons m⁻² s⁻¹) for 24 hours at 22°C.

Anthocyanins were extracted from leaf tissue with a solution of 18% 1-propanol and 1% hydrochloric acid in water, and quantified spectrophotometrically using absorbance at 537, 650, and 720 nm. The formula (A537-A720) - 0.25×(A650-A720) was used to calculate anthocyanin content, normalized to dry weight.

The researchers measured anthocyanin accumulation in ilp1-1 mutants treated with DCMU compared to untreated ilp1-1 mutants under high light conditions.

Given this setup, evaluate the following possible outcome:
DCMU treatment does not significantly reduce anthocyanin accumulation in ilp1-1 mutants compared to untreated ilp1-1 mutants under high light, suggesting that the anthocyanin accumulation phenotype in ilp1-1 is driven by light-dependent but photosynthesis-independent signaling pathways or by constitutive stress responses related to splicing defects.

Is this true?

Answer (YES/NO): NO